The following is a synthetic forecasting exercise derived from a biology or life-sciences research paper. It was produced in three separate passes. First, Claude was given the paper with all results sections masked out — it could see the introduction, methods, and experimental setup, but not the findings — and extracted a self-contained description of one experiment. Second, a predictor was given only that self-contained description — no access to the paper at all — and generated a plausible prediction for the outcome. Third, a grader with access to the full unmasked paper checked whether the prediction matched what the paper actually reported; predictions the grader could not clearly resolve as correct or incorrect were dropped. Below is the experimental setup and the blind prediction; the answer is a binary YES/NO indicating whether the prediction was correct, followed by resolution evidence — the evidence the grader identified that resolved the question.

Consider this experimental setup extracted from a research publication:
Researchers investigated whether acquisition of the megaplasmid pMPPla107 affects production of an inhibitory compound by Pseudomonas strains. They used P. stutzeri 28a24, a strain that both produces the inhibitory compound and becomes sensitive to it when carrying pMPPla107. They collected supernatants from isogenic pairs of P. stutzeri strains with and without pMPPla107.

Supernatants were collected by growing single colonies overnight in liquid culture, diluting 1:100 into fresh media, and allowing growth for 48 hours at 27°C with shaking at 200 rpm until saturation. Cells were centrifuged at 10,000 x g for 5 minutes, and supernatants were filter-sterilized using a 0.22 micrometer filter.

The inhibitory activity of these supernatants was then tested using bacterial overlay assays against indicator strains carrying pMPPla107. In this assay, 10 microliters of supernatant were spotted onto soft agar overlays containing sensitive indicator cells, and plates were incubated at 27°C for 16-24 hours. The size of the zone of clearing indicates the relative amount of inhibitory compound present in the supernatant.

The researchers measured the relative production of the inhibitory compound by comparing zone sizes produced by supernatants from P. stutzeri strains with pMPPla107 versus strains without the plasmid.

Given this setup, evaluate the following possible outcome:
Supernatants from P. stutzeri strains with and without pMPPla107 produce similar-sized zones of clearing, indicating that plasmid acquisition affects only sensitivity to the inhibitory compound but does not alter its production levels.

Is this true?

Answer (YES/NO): NO